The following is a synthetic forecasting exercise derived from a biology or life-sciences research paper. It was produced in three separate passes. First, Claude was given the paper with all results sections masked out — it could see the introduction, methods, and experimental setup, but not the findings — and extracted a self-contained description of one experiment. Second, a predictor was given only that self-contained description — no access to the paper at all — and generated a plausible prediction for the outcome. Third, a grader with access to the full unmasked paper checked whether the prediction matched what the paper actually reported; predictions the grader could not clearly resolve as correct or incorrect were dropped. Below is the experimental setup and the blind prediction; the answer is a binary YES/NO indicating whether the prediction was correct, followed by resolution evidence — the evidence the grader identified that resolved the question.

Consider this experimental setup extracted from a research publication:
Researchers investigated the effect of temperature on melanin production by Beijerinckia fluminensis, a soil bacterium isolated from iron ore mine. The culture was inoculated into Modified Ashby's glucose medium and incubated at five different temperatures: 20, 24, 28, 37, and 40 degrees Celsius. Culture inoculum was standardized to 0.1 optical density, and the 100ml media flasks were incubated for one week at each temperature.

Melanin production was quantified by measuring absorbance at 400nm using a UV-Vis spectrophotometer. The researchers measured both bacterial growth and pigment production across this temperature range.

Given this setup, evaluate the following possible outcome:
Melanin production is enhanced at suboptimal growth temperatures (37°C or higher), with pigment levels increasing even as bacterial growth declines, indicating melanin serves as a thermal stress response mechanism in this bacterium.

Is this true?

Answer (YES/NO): NO